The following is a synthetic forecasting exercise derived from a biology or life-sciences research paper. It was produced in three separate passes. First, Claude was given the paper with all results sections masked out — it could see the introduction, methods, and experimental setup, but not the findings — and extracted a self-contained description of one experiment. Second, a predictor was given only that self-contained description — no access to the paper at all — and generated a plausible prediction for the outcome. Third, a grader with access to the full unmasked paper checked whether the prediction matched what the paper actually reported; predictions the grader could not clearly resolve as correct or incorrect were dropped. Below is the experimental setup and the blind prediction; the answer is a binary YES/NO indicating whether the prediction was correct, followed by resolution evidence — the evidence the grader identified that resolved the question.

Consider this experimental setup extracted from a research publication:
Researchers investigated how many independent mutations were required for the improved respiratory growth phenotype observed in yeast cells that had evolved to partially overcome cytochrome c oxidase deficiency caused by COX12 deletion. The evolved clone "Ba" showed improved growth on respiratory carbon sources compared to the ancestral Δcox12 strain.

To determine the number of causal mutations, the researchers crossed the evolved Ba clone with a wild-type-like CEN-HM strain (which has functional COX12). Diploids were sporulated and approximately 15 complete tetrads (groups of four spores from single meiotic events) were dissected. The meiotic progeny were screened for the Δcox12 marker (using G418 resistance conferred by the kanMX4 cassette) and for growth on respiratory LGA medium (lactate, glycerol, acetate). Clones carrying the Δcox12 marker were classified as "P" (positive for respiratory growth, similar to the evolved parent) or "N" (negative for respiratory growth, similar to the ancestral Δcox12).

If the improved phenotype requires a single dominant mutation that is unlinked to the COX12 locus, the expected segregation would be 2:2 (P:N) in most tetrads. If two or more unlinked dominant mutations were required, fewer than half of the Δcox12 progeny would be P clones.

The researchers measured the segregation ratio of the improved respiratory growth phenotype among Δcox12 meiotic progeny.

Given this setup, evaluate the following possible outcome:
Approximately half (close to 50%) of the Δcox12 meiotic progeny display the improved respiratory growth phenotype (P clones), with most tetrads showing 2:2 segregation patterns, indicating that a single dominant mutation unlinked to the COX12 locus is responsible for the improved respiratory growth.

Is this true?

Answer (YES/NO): NO